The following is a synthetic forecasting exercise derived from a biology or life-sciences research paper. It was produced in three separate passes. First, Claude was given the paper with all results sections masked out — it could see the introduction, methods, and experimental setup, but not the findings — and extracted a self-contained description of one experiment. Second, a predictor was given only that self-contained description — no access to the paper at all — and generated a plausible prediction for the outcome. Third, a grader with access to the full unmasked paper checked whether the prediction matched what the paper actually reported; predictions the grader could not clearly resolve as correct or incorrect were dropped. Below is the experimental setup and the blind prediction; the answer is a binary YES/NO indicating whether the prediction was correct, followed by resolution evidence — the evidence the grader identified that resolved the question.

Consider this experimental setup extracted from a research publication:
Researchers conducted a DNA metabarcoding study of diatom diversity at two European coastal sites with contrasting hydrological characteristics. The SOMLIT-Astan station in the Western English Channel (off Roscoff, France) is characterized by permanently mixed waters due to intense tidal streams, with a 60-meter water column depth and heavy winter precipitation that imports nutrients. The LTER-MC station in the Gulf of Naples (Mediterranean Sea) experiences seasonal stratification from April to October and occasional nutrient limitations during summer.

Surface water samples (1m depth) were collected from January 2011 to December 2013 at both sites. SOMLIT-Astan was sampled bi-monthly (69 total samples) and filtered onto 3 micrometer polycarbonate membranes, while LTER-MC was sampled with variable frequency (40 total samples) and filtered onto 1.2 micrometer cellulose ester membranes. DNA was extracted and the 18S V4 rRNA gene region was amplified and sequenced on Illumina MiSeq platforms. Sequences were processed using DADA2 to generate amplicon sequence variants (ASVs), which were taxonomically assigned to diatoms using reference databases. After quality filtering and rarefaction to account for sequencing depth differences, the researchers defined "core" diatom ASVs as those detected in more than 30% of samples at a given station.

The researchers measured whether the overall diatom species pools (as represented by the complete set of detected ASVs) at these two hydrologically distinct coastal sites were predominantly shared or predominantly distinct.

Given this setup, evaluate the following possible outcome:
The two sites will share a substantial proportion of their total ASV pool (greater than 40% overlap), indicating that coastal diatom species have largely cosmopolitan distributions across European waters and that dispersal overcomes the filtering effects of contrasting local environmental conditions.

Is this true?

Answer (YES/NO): NO